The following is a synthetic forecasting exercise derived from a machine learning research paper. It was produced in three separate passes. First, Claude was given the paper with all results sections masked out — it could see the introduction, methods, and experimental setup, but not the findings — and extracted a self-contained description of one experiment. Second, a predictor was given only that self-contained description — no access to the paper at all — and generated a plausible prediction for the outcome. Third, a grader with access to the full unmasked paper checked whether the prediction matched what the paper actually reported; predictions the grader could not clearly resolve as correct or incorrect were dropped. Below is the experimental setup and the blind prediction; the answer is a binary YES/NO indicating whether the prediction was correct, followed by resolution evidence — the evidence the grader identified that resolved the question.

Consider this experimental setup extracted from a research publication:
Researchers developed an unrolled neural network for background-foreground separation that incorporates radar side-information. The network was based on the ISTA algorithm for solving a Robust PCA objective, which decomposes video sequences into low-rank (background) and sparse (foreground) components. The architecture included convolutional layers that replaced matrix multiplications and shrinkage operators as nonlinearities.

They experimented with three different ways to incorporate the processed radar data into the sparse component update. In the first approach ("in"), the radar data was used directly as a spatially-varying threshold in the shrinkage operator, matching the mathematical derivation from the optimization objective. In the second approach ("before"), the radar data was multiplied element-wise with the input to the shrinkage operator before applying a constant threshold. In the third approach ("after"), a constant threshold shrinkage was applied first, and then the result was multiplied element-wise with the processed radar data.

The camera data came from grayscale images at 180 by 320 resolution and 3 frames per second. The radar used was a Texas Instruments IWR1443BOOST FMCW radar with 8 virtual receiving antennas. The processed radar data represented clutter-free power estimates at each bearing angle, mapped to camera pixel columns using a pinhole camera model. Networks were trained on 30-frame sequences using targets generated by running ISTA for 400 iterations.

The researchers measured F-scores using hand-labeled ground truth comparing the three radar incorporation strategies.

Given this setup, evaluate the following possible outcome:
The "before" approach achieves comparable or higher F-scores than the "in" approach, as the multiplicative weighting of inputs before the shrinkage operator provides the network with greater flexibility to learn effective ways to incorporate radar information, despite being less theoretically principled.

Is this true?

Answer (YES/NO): YES